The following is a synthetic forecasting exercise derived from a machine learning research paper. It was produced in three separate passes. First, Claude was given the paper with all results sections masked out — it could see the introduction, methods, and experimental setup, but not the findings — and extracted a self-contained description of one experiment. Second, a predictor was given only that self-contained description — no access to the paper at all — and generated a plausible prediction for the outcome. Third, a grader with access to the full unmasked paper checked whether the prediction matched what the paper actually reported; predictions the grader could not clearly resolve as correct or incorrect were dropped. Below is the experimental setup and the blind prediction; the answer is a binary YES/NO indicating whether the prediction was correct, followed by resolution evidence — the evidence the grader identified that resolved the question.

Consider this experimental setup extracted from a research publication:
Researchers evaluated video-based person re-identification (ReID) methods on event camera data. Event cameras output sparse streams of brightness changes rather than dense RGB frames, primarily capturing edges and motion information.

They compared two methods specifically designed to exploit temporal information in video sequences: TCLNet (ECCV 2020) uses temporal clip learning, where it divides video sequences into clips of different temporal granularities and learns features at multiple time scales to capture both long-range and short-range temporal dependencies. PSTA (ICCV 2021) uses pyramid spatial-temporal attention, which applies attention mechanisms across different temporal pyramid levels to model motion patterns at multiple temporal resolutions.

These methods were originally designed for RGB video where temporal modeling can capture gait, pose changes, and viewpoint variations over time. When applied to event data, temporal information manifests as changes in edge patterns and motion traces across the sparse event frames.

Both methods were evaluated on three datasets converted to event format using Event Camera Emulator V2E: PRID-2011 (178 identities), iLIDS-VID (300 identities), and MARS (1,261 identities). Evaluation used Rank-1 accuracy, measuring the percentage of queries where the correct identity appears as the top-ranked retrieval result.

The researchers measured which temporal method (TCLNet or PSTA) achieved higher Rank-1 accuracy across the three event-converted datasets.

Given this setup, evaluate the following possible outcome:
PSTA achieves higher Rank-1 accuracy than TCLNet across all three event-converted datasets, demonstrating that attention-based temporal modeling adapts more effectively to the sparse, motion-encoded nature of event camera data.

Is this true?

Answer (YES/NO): NO